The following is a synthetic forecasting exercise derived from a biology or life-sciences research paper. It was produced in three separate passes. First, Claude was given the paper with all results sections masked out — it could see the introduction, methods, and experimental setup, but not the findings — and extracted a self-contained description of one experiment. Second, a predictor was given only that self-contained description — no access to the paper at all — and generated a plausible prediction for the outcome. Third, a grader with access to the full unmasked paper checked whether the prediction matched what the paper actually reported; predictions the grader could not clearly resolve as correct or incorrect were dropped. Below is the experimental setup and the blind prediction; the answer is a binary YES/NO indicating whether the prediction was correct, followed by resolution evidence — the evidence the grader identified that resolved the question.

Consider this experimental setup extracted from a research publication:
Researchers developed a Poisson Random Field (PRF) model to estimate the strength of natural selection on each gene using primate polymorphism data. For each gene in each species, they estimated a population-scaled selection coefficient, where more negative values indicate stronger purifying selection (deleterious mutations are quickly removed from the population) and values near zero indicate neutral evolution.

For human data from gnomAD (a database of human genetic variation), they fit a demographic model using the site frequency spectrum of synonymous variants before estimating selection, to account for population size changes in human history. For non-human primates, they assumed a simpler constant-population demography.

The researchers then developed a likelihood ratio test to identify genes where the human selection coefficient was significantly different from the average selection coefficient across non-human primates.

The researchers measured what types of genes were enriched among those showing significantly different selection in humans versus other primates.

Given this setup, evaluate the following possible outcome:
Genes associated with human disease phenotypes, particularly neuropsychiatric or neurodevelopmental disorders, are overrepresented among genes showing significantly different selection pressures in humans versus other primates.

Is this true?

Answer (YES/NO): NO